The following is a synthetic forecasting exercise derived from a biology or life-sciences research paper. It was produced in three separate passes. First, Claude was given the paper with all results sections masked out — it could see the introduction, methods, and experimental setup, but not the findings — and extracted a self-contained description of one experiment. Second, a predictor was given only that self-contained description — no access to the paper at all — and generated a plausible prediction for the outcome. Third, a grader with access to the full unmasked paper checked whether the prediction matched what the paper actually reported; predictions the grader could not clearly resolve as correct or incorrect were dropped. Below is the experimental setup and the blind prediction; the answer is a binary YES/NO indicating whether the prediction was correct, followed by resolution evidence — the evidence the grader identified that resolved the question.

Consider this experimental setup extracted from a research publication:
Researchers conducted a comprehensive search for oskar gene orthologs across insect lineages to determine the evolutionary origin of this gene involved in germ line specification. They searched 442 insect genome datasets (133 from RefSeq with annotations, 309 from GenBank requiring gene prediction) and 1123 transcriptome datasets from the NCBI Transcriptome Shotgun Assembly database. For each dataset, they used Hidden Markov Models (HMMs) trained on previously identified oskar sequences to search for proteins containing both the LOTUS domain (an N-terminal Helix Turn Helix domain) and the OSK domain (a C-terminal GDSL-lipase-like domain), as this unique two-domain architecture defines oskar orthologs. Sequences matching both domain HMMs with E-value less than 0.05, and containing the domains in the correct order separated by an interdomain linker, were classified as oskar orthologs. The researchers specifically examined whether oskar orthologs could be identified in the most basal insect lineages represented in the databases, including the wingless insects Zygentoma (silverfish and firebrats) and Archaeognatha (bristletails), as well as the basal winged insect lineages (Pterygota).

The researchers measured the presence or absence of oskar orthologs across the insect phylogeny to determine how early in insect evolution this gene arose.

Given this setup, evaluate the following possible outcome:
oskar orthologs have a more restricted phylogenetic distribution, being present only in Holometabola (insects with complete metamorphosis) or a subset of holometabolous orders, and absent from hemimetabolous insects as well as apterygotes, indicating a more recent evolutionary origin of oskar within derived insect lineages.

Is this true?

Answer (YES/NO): NO